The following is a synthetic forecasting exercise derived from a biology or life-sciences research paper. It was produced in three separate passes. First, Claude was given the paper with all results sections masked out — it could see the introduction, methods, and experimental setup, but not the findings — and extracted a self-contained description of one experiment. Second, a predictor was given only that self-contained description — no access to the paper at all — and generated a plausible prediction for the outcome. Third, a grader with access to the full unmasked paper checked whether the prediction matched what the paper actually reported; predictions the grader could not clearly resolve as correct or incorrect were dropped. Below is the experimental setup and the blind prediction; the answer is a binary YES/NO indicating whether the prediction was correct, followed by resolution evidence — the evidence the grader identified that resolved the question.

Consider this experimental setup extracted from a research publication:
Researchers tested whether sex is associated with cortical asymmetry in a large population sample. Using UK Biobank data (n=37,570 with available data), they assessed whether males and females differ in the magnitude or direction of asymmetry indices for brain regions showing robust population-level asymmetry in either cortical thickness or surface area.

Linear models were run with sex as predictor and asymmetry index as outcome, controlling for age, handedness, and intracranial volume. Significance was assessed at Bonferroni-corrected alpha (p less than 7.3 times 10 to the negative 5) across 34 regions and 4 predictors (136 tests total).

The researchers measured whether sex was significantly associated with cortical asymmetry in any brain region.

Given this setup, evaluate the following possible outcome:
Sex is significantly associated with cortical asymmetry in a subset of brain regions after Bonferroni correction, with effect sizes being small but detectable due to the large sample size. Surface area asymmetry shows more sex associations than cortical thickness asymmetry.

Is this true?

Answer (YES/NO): NO